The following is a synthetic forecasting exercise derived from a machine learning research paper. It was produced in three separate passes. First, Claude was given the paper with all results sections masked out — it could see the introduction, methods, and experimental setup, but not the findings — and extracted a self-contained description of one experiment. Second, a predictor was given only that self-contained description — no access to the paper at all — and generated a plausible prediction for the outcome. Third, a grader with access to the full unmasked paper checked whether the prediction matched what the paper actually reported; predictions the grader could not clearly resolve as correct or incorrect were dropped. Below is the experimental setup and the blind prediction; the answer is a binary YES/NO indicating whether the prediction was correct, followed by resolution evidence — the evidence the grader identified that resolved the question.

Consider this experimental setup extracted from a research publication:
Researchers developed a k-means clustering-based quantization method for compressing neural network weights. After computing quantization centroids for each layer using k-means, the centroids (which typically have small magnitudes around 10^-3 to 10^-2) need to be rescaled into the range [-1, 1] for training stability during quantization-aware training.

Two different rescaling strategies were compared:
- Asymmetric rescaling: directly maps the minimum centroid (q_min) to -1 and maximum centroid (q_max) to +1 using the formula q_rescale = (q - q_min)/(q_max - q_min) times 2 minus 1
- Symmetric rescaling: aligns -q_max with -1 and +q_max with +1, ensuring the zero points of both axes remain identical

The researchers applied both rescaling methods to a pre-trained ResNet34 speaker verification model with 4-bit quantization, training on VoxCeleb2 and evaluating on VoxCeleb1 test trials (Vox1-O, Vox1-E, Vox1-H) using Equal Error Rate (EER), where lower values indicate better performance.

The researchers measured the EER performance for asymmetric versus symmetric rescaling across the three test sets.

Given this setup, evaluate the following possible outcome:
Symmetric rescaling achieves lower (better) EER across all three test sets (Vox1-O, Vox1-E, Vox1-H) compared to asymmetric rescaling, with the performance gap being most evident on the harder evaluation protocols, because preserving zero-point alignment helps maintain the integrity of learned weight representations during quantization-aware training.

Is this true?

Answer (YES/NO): NO